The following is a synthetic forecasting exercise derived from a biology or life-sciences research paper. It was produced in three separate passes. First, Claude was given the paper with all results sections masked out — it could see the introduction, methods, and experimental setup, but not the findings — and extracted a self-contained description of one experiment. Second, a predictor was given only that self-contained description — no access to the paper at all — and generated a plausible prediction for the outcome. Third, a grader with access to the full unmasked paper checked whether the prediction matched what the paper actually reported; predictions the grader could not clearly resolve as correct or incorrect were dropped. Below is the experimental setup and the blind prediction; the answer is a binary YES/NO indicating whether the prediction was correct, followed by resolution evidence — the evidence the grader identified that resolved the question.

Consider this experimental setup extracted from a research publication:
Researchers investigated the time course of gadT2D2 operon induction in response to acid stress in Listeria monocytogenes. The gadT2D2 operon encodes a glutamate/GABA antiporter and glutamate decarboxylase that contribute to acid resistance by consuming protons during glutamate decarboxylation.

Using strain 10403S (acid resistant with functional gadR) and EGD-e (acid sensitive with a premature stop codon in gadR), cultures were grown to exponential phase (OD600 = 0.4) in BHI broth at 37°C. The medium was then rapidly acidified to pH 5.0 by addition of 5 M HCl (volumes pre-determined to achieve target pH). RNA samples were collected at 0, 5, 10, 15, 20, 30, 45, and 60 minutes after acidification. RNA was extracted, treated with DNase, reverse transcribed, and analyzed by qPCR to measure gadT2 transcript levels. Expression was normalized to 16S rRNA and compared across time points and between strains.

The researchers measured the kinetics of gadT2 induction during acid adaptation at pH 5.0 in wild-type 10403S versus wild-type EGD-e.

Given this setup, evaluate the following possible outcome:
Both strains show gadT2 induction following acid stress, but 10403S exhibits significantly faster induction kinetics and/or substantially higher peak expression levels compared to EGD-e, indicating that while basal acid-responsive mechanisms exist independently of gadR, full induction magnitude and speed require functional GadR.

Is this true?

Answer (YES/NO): NO